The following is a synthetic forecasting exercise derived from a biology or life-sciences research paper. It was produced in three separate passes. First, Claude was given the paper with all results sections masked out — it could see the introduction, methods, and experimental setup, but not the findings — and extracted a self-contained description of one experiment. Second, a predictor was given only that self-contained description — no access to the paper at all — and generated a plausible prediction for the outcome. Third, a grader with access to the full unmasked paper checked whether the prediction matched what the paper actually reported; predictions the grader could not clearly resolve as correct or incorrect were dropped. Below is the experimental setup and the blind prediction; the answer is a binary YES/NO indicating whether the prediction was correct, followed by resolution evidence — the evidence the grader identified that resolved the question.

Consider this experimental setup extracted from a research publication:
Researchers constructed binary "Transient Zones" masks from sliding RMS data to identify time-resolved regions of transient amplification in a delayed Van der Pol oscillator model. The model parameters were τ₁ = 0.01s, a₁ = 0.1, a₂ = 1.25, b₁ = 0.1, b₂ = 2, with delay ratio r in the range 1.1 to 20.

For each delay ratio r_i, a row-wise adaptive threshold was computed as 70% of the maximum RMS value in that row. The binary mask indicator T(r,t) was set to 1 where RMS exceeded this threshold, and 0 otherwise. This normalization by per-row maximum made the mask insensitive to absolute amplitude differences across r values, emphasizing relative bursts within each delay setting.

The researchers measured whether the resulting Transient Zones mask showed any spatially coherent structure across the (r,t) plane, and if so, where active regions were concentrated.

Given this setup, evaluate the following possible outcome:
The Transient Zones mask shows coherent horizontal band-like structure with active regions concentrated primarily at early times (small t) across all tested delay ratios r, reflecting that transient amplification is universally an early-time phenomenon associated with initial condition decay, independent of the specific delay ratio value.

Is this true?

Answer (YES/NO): NO